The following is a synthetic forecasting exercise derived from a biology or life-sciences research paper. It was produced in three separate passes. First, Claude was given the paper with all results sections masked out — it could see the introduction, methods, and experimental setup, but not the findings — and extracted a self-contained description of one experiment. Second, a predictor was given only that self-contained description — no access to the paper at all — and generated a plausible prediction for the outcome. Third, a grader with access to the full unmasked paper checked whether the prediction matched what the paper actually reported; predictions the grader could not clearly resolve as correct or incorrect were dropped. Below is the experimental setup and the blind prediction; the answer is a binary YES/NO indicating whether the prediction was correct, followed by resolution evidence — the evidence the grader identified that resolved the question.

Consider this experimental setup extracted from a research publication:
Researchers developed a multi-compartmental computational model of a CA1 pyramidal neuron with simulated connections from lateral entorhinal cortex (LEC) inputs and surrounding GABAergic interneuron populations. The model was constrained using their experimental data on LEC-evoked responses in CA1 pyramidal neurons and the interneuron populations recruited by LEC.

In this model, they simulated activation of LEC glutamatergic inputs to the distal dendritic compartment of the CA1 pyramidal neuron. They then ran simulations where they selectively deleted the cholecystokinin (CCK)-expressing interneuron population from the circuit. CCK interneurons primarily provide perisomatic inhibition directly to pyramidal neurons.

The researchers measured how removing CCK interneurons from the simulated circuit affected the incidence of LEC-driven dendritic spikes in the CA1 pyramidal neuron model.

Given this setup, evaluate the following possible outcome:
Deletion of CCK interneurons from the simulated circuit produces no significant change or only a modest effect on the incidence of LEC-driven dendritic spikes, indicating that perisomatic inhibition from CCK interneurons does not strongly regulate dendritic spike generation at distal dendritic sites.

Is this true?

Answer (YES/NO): NO